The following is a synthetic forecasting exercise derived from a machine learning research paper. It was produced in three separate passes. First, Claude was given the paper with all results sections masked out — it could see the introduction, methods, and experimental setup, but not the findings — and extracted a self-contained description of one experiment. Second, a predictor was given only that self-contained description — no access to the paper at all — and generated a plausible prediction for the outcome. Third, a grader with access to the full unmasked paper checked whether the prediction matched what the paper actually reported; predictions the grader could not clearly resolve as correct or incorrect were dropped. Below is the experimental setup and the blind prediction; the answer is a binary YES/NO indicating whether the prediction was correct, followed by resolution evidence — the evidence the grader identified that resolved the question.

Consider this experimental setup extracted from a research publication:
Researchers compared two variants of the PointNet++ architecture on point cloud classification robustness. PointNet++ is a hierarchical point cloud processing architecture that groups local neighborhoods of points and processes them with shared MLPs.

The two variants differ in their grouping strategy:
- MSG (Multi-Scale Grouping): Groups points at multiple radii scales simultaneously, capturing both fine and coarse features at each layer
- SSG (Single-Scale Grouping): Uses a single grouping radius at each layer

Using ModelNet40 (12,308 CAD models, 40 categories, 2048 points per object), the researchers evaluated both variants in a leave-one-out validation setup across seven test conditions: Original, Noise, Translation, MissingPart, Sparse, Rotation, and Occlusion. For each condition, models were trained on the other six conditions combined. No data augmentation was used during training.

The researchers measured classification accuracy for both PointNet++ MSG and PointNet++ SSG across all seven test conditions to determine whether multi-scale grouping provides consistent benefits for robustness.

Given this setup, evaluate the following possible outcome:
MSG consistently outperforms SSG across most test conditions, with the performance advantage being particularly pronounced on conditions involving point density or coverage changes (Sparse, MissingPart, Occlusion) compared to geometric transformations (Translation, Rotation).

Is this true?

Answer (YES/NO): NO